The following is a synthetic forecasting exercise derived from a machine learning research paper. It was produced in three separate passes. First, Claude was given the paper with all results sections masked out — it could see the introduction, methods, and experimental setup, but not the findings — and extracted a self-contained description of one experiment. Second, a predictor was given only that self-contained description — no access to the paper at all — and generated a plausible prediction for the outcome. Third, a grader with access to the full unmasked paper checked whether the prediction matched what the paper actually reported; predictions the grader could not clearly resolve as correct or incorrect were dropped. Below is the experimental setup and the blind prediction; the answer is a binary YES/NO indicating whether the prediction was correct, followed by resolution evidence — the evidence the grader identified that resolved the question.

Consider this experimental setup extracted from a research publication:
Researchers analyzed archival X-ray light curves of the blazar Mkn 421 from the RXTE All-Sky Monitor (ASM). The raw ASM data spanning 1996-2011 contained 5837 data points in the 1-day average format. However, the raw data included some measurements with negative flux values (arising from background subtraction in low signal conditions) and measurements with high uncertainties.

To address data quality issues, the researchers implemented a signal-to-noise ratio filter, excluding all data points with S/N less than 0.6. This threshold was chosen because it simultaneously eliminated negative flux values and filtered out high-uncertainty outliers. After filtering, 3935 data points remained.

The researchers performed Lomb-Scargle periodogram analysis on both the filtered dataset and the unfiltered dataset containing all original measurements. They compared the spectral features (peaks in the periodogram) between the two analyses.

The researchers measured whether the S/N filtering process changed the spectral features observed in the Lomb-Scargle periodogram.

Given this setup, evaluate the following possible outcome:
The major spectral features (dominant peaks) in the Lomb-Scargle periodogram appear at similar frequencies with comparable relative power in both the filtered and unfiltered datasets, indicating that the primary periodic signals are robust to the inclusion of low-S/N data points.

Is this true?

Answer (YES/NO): YES